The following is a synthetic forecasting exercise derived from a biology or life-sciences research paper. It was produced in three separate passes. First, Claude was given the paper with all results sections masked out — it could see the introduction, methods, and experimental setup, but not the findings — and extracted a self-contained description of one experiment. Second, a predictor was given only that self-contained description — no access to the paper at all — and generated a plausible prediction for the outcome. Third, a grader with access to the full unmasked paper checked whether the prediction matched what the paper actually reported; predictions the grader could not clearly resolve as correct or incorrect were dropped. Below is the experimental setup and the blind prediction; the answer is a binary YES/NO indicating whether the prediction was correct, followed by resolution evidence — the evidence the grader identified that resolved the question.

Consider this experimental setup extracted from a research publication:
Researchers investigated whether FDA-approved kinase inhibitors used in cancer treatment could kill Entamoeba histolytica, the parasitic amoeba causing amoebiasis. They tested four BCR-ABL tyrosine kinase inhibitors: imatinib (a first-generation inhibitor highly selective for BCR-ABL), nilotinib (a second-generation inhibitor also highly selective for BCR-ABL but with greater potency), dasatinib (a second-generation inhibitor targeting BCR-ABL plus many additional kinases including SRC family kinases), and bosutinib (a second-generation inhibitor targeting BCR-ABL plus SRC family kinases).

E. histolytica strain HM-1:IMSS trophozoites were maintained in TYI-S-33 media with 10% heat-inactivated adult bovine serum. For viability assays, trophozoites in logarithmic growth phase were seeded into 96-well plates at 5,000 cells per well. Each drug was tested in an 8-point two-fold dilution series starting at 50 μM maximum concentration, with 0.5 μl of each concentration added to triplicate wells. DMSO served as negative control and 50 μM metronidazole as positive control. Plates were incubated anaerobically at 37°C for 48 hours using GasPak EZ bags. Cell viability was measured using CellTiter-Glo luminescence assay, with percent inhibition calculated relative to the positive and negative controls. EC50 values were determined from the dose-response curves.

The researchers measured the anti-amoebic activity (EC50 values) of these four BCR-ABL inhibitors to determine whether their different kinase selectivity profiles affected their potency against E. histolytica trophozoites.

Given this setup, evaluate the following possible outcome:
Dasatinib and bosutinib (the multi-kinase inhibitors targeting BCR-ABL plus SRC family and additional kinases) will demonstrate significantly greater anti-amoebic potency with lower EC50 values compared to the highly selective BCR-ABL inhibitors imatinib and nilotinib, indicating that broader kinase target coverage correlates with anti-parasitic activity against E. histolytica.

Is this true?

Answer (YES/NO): YES